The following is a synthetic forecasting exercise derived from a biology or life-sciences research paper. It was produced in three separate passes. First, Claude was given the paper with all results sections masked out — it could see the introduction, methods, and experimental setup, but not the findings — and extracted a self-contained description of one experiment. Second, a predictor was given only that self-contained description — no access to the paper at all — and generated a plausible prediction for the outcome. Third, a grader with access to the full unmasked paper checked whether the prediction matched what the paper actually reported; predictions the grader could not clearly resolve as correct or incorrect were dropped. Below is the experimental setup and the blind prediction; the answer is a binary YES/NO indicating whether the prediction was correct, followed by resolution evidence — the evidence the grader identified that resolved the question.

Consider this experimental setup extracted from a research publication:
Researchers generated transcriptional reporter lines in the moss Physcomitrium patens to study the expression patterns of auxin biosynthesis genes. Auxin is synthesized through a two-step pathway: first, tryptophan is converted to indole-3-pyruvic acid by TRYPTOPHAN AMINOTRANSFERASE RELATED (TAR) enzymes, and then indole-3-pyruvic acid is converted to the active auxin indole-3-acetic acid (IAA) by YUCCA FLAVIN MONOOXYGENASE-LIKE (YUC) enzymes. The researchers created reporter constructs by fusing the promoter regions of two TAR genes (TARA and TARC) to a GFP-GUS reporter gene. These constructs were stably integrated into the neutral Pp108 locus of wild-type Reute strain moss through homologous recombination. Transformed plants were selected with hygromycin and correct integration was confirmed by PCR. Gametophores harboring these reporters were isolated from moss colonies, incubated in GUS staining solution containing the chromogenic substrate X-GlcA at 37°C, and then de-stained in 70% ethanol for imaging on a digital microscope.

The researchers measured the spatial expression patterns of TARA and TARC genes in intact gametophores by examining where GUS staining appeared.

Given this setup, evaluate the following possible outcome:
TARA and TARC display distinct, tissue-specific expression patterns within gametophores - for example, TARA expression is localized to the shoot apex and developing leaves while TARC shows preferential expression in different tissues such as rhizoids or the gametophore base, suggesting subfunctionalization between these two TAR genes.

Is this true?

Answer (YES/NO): NO